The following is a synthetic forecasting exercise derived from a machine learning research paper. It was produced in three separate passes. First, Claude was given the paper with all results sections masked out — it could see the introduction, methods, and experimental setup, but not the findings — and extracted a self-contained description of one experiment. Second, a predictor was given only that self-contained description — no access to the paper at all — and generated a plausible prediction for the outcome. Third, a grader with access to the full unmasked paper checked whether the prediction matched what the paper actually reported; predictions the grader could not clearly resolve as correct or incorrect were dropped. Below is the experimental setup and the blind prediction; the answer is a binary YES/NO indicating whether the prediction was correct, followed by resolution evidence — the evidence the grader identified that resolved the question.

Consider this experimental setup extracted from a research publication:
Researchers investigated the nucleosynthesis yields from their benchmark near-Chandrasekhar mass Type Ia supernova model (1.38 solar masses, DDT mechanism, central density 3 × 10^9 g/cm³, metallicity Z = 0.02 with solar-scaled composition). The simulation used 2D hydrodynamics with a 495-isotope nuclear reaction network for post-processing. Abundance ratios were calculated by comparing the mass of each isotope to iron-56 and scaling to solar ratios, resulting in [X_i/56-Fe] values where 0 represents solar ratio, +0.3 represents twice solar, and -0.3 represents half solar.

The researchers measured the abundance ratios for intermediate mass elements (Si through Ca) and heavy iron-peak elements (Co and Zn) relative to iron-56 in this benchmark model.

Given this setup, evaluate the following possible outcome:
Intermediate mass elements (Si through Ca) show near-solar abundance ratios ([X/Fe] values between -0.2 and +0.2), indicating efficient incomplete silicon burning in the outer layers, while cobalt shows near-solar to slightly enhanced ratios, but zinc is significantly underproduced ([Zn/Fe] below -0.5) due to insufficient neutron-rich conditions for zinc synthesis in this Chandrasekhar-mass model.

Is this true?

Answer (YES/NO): NO